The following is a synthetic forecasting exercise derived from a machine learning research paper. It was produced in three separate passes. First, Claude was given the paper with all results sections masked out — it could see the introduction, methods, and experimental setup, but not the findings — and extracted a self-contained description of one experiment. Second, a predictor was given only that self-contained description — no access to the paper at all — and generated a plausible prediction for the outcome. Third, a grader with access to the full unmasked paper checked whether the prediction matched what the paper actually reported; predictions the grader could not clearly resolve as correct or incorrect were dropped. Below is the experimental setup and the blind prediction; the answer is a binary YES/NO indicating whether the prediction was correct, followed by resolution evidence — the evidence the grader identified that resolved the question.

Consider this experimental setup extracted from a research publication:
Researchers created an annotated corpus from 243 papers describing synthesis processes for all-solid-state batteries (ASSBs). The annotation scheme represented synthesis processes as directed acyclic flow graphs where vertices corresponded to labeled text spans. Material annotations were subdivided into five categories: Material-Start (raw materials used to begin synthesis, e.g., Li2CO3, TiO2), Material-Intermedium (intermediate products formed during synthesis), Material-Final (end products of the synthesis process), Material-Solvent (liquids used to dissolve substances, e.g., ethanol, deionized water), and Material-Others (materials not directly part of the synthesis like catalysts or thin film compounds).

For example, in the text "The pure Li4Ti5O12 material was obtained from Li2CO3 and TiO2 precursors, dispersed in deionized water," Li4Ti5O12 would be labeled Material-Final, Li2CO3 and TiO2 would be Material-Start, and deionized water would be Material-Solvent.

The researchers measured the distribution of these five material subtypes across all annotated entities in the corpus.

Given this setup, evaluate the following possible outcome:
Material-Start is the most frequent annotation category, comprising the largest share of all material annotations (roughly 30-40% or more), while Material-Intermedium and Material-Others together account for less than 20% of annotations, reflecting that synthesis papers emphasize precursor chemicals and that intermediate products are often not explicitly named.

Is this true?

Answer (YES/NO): NO